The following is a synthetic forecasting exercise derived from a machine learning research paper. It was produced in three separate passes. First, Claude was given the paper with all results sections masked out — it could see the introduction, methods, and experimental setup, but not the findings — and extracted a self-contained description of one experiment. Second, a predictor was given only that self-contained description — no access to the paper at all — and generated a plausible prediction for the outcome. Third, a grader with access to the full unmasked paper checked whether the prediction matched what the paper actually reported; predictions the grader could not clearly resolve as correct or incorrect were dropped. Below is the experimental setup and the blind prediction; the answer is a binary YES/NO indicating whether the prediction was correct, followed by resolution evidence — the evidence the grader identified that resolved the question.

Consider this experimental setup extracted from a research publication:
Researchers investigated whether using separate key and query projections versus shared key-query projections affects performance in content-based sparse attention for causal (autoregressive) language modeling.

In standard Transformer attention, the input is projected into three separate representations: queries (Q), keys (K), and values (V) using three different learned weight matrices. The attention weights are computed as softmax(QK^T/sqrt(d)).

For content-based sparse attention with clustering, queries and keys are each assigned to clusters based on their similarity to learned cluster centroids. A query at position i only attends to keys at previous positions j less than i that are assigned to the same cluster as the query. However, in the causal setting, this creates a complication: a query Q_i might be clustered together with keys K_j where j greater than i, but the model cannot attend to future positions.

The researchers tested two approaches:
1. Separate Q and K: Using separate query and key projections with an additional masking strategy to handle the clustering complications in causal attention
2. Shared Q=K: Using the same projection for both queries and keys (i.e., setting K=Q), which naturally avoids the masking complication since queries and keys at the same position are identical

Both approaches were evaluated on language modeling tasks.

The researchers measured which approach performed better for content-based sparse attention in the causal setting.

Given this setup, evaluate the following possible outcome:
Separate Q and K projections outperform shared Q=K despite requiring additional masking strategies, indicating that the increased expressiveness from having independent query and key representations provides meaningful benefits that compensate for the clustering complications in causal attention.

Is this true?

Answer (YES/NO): NO